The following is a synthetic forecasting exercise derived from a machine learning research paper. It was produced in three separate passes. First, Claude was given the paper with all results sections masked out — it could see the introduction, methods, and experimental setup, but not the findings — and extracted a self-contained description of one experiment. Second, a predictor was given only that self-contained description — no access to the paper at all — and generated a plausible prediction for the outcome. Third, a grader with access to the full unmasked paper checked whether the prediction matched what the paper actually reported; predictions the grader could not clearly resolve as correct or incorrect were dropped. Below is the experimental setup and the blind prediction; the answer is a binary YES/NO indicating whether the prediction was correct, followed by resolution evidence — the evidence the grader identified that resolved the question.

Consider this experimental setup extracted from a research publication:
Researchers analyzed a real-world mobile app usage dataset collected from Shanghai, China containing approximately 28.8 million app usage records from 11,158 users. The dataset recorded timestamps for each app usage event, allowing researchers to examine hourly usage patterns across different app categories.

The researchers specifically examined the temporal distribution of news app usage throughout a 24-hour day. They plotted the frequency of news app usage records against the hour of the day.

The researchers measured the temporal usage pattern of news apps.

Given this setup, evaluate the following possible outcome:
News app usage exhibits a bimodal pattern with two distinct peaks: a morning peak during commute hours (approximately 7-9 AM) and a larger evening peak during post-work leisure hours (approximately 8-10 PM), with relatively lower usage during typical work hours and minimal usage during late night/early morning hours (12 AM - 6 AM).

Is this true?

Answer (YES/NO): NO